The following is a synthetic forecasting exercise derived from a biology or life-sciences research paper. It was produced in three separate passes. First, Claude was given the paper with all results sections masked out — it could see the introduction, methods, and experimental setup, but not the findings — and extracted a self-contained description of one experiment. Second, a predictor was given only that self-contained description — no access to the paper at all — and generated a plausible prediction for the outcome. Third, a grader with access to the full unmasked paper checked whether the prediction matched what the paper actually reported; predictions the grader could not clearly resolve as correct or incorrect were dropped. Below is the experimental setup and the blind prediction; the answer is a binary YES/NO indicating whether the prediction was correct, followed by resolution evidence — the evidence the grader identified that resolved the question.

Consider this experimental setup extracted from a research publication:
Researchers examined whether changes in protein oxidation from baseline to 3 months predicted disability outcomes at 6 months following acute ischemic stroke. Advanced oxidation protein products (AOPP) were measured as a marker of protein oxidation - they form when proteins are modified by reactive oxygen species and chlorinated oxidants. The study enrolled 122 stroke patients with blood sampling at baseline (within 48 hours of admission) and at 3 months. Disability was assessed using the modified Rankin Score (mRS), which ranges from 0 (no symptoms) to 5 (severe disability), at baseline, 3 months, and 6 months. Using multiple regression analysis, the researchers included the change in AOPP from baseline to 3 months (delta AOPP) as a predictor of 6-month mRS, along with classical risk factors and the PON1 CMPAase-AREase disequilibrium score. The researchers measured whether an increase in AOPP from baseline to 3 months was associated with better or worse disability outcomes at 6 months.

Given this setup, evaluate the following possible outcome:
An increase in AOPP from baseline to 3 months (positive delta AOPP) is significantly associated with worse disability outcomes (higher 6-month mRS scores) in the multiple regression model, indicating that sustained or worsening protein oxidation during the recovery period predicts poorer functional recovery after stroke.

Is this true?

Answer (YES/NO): YES